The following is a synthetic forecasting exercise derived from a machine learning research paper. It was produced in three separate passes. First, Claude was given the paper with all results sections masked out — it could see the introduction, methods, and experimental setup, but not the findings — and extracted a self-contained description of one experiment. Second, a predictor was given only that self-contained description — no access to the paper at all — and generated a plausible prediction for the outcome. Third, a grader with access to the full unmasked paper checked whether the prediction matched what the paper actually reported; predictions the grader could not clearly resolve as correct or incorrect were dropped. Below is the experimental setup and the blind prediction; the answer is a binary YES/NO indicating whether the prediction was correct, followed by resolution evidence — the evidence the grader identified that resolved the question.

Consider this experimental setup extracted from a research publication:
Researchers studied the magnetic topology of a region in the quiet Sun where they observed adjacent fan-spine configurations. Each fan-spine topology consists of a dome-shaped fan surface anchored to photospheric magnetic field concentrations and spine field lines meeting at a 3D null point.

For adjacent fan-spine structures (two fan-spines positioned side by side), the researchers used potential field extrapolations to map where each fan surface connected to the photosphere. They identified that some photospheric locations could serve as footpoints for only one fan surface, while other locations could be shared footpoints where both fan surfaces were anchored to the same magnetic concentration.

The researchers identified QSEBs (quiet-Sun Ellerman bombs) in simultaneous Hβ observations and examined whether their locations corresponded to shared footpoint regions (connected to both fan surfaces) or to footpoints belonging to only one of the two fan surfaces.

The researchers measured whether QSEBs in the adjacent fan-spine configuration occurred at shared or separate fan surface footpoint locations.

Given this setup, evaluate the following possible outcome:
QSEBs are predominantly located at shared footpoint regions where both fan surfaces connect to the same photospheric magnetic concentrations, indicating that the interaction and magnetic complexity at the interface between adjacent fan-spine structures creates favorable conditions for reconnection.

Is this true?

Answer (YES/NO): YES